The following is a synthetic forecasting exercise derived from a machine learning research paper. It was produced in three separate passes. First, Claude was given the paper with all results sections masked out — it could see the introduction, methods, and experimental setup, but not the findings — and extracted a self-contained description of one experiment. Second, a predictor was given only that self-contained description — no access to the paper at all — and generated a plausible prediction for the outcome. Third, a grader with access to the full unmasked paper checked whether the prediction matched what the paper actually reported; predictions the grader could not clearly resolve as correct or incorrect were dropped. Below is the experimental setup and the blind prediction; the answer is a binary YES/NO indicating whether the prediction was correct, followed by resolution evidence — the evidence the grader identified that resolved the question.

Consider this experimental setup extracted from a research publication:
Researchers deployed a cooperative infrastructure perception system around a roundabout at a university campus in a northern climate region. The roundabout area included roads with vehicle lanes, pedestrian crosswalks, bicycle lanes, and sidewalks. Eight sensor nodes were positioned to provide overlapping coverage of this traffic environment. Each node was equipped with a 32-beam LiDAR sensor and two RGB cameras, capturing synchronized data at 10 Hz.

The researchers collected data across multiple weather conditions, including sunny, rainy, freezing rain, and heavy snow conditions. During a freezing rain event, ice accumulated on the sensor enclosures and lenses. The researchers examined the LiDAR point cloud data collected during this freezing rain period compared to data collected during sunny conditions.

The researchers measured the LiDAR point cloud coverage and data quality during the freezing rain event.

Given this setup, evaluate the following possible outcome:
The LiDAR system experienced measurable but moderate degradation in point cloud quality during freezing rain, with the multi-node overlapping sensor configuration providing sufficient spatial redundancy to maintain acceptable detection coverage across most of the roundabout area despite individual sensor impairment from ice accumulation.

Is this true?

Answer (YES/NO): NO